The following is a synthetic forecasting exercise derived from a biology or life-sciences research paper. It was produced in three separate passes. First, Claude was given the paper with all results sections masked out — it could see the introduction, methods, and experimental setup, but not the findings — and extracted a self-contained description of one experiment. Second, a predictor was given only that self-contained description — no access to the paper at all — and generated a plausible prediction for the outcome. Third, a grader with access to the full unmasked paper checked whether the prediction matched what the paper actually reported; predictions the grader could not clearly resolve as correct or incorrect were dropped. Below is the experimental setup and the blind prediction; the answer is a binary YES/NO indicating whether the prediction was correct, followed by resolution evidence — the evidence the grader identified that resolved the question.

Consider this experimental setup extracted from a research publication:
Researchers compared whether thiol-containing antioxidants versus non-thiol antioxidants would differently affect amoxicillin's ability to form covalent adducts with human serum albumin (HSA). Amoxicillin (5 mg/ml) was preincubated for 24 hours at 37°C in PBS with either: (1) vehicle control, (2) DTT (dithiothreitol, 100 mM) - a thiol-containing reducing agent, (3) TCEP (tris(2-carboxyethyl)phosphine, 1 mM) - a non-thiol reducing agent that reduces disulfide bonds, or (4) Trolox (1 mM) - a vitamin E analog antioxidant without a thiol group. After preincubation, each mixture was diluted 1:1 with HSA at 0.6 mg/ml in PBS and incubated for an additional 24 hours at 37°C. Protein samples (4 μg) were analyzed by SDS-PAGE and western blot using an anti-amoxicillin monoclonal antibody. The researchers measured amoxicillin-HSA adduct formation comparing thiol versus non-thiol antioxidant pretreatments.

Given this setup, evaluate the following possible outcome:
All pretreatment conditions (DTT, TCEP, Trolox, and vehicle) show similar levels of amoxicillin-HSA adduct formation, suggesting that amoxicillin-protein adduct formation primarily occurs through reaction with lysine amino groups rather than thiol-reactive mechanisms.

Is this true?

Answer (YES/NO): NO